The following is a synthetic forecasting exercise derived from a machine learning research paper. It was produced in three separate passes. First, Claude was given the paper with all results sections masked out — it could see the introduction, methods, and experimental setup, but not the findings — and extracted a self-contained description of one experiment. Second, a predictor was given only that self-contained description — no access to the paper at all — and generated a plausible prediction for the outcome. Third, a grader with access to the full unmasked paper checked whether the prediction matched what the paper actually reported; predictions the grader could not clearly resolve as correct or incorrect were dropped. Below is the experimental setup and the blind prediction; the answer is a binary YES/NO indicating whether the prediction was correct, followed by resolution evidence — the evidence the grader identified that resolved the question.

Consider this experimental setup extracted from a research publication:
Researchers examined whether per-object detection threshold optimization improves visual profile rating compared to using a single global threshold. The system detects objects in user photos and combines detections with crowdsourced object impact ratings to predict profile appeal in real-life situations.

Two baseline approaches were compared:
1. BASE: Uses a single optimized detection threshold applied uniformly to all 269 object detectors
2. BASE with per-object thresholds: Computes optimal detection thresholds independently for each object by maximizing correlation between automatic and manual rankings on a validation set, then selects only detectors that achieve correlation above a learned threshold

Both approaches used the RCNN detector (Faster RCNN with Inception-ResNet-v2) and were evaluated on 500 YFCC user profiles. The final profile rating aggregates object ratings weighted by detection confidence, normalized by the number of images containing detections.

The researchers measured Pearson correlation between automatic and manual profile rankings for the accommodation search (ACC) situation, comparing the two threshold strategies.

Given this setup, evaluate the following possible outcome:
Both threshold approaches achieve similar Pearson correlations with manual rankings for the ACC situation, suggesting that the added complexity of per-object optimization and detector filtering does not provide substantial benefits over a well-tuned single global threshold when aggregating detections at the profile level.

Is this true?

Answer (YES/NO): NO